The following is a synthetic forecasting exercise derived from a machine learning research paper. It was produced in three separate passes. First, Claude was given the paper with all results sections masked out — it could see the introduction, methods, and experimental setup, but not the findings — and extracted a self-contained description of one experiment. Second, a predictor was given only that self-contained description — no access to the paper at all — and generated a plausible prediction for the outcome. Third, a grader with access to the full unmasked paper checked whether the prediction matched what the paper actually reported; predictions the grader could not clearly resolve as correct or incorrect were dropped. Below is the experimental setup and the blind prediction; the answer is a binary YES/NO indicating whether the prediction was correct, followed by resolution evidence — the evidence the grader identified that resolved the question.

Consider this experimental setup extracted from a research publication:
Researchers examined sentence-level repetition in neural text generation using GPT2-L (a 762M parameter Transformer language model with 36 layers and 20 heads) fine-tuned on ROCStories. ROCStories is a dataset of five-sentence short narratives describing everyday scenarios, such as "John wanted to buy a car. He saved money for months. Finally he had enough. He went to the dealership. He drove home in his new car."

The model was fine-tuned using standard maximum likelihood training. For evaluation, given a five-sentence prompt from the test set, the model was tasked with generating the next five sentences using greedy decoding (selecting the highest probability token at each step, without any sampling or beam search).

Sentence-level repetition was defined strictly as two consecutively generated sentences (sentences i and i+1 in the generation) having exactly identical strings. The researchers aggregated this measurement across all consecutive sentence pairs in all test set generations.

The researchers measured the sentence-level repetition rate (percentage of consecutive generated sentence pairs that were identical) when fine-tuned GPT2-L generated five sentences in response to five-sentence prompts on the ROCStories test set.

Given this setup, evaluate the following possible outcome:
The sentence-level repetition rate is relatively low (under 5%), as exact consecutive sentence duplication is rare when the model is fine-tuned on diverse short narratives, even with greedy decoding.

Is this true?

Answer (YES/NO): NO